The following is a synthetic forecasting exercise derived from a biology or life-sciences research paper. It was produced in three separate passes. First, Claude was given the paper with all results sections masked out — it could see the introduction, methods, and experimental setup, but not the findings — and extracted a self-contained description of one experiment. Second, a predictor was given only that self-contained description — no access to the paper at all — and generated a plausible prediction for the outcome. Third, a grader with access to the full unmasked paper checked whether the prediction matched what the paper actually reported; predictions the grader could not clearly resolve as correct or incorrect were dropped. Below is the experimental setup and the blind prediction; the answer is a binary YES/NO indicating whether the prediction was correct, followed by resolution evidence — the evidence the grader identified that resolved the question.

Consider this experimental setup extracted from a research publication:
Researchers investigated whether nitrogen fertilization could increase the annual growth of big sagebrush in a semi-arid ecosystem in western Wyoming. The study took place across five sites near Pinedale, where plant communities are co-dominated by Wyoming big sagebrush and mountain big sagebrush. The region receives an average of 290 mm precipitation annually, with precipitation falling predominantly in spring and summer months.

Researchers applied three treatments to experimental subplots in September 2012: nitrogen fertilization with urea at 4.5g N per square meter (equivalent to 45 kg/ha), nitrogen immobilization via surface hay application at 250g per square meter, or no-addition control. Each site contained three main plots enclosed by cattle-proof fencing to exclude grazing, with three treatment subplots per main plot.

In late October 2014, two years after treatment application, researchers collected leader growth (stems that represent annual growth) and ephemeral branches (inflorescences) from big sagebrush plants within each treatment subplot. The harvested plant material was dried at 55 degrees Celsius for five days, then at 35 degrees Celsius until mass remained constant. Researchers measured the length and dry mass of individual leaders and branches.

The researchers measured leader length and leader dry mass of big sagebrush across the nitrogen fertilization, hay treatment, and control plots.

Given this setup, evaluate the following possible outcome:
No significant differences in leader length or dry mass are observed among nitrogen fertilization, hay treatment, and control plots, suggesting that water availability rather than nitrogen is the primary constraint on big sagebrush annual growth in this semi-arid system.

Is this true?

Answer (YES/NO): YES